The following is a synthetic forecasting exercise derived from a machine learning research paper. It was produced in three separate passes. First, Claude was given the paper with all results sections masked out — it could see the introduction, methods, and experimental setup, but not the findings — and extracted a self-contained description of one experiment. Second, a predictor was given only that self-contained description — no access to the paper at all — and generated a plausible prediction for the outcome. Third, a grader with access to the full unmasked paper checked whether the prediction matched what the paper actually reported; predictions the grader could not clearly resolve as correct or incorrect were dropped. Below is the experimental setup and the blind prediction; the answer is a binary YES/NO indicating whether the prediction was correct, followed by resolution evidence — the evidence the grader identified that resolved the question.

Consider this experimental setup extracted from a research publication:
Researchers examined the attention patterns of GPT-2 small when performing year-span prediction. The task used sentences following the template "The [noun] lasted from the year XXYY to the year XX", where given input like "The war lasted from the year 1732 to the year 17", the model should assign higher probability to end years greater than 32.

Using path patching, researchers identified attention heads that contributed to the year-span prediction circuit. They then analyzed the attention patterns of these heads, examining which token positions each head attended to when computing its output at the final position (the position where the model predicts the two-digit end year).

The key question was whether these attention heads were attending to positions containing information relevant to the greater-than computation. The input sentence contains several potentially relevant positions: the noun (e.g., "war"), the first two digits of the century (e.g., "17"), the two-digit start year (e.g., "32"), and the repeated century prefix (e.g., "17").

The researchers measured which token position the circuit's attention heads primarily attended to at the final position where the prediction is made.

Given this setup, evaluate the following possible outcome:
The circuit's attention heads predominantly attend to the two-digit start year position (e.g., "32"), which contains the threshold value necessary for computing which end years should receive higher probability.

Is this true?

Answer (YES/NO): YES